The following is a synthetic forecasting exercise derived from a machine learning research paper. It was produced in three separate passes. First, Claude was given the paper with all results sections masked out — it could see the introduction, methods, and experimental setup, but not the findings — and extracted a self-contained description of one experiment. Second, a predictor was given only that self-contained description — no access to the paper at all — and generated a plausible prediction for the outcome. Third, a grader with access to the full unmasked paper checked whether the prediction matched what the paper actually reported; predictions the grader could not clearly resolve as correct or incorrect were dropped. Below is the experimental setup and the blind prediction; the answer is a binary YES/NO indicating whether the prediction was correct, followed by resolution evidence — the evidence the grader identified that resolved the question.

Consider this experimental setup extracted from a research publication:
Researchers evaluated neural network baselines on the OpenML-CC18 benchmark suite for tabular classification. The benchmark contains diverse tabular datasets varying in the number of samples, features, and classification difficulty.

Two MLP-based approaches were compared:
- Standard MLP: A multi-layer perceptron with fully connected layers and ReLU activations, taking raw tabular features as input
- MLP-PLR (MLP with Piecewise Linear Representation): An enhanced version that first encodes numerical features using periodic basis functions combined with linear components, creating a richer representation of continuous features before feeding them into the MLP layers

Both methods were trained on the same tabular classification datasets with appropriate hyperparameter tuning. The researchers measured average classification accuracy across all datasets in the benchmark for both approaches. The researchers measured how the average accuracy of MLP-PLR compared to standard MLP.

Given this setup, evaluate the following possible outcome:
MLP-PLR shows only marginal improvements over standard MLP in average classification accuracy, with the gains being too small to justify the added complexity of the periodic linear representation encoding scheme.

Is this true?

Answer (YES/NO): NO